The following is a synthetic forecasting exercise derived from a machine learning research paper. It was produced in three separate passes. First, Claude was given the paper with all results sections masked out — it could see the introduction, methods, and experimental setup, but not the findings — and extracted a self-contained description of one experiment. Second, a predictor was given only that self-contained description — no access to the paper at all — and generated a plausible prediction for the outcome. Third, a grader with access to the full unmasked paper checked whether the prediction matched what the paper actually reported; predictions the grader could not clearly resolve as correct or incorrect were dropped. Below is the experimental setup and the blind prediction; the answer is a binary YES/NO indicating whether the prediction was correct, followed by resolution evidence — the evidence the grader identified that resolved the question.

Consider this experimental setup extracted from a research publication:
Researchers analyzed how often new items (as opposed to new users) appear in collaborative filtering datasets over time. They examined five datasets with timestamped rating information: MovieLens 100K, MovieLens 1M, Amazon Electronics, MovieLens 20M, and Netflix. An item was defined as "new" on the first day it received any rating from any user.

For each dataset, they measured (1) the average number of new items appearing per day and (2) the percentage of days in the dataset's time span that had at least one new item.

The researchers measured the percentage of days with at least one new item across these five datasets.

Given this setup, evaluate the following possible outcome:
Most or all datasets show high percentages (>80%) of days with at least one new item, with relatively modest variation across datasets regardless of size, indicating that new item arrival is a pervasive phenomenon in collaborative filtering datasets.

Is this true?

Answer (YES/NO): NO